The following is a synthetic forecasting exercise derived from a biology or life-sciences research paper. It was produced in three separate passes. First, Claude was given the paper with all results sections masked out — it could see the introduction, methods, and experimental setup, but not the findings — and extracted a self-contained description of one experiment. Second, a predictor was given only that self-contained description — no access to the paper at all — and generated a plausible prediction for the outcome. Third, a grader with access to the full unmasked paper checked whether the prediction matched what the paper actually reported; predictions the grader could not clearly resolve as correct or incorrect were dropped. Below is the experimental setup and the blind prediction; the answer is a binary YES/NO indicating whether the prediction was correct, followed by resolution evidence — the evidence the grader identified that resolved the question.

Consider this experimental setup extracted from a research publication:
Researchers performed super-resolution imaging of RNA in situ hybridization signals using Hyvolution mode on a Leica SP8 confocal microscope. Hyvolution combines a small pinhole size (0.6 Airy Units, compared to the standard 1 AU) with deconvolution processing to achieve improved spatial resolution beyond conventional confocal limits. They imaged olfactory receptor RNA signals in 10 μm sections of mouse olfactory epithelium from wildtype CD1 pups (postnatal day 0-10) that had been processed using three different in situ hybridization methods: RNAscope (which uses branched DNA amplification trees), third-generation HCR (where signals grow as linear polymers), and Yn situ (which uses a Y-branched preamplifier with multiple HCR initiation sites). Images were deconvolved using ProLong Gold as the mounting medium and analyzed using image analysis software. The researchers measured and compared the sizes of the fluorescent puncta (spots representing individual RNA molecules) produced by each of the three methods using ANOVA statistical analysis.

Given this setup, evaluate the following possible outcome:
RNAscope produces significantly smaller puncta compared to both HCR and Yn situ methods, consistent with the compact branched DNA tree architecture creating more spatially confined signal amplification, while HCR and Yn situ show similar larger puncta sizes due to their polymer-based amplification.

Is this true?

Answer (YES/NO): NO